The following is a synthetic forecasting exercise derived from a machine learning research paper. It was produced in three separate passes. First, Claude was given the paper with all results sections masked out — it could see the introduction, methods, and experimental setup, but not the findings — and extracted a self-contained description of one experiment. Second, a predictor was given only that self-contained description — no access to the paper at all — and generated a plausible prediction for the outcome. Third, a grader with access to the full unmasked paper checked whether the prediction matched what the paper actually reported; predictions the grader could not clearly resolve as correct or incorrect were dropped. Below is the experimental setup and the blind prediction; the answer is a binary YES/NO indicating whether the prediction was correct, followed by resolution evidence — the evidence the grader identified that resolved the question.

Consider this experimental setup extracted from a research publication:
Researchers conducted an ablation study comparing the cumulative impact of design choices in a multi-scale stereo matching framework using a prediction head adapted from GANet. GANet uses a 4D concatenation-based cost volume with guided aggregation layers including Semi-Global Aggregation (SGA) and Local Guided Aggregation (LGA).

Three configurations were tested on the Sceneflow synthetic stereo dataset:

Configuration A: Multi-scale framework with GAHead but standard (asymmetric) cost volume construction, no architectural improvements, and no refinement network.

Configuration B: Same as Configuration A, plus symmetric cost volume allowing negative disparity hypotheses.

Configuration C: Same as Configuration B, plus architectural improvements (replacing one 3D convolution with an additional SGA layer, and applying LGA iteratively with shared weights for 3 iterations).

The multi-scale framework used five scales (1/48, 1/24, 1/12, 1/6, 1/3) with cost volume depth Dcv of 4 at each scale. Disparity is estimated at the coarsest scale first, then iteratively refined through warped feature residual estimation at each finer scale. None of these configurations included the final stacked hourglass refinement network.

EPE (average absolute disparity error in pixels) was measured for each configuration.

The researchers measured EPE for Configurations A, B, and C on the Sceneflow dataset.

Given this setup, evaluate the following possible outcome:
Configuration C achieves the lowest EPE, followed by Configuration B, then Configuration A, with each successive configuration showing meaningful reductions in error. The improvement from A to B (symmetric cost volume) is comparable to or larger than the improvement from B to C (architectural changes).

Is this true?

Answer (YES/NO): YES